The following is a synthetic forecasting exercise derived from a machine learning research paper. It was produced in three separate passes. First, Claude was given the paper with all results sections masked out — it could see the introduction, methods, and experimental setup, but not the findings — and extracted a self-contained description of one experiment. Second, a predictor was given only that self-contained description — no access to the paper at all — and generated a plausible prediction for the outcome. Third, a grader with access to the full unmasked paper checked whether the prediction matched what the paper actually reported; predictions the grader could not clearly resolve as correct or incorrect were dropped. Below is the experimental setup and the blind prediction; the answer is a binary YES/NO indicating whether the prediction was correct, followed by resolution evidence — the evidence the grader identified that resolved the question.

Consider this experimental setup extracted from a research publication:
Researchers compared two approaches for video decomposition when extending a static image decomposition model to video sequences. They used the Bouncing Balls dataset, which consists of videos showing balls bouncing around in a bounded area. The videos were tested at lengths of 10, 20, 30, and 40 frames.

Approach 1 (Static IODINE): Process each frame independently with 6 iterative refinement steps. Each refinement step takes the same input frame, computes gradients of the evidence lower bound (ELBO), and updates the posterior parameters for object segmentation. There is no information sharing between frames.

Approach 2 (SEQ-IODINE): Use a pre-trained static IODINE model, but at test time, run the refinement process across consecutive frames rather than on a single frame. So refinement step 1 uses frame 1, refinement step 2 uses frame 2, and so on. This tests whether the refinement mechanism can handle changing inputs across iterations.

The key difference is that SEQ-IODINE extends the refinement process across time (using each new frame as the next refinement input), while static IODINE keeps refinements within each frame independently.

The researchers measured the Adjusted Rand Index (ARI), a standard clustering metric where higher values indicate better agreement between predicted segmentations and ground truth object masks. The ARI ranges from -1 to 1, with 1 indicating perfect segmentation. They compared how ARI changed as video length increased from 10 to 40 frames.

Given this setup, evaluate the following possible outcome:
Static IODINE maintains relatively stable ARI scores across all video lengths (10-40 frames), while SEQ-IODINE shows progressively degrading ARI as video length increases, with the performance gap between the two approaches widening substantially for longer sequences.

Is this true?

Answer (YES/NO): YES